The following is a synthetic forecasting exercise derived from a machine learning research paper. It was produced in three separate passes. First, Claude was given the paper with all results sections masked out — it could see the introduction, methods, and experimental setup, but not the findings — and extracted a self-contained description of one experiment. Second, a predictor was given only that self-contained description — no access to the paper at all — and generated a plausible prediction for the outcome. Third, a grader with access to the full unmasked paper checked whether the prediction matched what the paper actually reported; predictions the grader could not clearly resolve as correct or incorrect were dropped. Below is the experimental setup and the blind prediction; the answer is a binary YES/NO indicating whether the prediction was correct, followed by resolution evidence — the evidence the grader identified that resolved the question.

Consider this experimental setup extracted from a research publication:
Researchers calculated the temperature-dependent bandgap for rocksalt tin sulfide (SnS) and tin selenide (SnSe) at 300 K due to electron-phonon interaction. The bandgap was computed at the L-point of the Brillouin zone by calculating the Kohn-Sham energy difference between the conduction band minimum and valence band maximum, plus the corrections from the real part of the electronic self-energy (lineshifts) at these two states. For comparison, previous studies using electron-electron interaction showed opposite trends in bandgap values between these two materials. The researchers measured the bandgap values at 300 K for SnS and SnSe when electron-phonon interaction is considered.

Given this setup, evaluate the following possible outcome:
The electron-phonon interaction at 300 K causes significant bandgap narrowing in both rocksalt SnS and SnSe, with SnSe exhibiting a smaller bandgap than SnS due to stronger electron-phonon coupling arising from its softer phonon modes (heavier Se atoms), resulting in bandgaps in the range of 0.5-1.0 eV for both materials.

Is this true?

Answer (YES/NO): NO